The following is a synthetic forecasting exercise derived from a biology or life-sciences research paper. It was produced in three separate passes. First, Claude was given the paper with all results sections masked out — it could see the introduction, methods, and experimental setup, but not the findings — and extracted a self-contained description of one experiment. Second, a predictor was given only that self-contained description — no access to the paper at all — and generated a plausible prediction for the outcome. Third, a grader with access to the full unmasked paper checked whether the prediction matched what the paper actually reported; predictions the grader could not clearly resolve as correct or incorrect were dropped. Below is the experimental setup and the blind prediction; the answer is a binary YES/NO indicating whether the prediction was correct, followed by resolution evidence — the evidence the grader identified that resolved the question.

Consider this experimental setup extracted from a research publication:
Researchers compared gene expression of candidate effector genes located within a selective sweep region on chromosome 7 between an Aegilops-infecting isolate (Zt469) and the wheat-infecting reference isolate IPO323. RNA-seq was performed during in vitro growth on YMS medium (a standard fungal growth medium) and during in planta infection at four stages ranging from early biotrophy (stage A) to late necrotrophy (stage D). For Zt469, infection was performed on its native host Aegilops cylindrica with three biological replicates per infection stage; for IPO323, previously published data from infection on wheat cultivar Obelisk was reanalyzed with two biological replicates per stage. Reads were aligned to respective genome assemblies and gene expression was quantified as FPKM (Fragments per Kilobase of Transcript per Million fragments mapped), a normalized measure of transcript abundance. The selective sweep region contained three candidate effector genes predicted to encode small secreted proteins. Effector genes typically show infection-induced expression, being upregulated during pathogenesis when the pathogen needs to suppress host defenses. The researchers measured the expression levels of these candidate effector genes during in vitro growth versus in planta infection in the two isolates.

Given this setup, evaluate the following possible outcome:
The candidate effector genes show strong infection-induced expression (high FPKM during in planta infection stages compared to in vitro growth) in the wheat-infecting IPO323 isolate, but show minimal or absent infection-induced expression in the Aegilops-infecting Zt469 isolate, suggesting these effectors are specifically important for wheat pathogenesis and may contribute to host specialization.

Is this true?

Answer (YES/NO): NO